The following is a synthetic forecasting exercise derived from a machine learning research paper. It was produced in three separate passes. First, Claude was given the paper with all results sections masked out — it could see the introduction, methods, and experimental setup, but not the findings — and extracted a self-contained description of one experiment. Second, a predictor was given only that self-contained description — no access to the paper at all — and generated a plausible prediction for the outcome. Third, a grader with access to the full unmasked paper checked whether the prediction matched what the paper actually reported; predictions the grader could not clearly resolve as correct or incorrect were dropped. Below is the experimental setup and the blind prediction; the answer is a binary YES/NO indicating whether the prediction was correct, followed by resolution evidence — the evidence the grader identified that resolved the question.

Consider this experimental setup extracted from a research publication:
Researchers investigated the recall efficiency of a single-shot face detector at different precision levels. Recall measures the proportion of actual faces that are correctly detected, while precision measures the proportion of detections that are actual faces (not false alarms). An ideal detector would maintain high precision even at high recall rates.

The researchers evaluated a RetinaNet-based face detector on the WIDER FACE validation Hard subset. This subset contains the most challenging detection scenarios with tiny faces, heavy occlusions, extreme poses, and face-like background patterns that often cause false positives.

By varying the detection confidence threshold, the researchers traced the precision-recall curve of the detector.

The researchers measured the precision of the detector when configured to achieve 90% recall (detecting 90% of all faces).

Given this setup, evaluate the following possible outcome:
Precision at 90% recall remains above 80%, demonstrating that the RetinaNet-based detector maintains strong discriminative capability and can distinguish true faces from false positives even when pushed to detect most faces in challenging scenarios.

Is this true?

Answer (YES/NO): NO